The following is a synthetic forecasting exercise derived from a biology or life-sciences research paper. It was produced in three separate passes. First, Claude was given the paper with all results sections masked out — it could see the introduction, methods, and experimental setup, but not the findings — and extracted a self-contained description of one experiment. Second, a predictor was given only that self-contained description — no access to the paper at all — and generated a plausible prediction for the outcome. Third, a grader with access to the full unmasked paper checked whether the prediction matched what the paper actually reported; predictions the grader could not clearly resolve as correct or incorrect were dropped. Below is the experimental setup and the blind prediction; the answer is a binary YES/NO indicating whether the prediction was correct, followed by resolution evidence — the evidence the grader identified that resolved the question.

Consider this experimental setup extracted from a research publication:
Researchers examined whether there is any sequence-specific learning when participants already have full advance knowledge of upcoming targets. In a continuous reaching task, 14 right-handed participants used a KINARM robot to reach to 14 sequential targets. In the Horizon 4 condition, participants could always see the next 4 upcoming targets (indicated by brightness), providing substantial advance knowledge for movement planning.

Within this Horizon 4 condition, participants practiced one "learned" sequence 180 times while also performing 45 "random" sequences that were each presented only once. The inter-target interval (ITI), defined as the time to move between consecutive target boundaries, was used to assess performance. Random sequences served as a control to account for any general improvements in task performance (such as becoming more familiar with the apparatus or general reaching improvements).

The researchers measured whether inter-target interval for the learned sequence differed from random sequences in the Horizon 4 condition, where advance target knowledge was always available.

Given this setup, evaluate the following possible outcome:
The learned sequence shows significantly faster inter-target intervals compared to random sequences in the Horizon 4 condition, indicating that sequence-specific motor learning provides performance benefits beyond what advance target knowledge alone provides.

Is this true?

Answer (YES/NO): YES